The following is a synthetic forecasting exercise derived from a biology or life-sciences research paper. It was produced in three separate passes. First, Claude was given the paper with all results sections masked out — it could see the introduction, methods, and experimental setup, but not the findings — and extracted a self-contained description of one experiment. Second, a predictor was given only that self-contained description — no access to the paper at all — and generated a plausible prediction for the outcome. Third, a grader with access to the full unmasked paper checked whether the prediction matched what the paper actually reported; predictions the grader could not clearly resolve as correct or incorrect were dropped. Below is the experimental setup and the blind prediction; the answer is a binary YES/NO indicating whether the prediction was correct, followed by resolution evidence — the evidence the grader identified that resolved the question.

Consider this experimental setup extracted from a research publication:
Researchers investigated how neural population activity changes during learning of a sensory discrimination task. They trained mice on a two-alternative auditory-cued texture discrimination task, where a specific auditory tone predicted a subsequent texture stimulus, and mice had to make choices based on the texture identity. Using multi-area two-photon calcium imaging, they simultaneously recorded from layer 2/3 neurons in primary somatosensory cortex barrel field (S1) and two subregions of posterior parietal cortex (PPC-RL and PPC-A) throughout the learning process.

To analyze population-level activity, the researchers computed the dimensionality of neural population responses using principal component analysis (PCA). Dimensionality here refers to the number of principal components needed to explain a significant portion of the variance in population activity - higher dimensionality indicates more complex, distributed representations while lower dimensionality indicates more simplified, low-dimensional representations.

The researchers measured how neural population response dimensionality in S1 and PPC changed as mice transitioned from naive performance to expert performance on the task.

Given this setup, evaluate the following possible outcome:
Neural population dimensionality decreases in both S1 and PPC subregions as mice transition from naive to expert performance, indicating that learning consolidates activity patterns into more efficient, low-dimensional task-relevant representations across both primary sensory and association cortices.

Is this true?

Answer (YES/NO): NO